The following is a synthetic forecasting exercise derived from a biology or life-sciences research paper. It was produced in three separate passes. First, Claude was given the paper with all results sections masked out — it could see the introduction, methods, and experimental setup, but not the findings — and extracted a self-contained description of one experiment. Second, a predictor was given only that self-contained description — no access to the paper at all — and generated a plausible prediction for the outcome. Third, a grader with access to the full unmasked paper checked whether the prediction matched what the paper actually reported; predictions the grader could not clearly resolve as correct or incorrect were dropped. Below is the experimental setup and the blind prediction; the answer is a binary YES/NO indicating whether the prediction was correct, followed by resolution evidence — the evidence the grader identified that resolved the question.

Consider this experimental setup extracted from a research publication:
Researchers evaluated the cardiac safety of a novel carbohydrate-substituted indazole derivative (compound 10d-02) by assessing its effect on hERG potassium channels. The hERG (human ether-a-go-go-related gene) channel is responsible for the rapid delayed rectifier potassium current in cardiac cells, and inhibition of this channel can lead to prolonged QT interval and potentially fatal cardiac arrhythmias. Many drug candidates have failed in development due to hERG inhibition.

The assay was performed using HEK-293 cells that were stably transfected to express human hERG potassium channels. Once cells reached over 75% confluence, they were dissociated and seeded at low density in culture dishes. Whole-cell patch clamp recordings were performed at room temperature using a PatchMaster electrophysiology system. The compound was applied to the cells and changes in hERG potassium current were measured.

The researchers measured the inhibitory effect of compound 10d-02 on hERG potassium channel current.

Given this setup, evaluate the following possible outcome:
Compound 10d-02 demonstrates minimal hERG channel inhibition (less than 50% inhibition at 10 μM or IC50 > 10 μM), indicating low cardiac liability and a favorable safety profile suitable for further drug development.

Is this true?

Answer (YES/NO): YES